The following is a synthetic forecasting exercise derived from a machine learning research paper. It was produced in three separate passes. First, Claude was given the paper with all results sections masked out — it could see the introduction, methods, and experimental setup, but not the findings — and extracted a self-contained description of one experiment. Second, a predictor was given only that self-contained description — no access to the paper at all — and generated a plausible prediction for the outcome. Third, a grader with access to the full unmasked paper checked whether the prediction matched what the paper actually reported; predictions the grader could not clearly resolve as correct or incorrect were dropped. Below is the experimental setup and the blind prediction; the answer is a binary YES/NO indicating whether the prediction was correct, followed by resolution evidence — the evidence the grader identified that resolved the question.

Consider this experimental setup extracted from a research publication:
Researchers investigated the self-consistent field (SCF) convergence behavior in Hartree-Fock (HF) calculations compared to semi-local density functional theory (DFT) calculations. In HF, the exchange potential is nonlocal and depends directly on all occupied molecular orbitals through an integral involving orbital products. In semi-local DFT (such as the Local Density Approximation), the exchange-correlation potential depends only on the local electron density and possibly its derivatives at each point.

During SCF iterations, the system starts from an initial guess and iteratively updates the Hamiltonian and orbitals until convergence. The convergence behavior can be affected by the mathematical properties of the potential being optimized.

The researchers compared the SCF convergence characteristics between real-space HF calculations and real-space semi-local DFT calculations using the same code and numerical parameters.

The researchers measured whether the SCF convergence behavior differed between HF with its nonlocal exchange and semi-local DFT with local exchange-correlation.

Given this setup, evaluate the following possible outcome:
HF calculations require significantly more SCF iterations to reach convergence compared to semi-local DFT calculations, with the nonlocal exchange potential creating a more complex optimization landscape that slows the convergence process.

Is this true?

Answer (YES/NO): YES